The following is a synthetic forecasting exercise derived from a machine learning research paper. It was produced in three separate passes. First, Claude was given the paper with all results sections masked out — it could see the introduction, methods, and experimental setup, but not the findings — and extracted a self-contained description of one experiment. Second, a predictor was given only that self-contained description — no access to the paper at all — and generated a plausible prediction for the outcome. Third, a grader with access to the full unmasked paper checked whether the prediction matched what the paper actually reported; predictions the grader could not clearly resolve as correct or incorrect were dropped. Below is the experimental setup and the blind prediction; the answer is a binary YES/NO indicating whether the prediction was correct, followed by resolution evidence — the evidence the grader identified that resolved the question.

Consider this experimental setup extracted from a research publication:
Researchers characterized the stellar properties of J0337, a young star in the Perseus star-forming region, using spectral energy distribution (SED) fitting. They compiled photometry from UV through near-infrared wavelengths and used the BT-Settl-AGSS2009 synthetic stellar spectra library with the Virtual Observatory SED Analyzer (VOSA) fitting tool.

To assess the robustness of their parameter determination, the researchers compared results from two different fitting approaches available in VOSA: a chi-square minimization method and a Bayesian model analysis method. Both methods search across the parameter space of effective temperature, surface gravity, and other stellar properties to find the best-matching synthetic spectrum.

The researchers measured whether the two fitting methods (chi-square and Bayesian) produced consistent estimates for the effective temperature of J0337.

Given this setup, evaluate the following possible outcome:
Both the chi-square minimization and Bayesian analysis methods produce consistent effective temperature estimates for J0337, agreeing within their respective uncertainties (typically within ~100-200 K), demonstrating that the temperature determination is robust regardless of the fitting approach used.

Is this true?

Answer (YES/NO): NO